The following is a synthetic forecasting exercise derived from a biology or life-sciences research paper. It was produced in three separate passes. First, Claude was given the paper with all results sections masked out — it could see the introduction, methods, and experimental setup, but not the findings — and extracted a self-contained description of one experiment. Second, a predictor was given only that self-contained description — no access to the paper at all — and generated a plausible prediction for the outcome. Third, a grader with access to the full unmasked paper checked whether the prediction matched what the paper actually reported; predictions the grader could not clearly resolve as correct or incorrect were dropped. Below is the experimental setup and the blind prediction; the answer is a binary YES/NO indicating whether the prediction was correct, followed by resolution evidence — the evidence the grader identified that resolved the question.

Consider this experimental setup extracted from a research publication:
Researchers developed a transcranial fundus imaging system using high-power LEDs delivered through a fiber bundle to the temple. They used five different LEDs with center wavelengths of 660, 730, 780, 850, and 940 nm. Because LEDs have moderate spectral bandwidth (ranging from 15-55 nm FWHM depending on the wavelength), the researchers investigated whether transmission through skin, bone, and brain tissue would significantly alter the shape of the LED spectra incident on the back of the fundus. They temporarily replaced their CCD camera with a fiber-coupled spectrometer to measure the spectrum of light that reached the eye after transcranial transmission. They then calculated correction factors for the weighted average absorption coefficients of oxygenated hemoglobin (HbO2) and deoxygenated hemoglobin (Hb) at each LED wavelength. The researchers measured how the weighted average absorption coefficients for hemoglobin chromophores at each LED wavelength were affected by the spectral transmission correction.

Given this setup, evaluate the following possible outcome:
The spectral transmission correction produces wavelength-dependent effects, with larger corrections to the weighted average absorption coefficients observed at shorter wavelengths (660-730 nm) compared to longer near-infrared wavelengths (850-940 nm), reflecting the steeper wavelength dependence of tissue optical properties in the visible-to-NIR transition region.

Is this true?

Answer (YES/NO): NO